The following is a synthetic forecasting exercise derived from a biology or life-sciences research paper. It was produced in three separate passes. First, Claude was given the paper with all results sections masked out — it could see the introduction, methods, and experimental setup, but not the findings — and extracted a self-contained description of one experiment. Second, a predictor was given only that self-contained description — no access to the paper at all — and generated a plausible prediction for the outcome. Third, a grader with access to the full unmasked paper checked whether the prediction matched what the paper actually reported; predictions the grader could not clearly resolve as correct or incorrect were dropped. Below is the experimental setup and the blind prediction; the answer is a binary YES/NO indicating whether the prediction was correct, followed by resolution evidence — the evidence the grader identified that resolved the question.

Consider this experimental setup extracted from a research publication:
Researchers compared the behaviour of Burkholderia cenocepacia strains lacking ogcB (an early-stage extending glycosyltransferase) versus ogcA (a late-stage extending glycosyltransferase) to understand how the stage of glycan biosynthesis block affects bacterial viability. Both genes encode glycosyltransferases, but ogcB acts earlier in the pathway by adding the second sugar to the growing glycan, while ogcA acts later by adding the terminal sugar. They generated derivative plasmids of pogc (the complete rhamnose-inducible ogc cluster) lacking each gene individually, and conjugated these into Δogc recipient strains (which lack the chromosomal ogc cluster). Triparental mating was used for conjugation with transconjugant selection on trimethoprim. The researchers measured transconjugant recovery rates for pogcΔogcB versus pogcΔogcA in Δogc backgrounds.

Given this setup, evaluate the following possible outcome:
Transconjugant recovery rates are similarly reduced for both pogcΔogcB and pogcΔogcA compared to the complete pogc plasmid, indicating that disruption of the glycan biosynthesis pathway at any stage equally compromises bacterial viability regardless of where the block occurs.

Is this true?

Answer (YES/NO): NO